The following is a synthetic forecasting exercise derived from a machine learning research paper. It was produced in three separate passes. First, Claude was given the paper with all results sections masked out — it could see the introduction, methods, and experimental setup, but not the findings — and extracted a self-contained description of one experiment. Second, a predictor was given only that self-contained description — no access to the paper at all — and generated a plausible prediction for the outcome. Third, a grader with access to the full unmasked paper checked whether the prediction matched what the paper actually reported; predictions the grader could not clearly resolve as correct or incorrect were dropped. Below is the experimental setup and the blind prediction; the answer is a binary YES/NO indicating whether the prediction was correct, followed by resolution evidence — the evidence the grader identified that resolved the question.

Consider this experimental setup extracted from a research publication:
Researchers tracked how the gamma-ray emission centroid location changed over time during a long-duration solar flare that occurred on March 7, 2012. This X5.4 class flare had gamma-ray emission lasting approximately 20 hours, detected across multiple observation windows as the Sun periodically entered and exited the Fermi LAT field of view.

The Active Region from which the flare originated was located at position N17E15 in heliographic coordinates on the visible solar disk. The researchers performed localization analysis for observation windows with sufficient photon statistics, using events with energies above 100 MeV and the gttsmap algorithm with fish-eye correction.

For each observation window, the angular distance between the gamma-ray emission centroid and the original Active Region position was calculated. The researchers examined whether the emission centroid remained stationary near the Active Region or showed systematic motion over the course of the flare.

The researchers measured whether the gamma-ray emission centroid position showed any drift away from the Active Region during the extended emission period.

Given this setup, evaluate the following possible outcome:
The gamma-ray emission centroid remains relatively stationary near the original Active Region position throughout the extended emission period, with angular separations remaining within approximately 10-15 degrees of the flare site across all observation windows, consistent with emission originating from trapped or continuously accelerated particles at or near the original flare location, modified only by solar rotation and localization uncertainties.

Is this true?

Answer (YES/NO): NO